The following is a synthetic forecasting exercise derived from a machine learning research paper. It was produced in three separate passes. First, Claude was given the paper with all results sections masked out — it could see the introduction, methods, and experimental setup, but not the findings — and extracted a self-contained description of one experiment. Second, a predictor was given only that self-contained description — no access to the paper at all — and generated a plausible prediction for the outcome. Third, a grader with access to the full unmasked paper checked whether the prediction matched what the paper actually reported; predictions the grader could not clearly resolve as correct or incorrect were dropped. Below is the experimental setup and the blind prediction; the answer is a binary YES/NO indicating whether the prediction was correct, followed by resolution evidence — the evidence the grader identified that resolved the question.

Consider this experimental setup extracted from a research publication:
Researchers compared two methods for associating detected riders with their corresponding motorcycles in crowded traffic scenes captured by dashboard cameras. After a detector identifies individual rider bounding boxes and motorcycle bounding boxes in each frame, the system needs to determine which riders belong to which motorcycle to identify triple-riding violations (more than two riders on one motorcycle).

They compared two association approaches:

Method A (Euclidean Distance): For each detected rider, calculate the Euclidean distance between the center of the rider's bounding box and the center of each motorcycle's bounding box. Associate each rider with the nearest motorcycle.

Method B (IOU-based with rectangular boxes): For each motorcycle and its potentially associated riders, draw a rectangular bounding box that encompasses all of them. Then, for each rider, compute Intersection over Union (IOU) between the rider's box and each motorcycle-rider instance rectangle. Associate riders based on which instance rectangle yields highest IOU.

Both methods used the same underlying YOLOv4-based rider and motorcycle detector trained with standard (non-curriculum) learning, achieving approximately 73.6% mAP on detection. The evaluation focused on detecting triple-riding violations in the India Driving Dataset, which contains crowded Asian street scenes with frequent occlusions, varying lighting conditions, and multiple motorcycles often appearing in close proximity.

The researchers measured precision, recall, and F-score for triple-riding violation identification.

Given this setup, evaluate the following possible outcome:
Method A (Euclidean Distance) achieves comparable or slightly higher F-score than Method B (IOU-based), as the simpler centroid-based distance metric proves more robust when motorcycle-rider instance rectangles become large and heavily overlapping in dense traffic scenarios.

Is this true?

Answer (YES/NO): NO